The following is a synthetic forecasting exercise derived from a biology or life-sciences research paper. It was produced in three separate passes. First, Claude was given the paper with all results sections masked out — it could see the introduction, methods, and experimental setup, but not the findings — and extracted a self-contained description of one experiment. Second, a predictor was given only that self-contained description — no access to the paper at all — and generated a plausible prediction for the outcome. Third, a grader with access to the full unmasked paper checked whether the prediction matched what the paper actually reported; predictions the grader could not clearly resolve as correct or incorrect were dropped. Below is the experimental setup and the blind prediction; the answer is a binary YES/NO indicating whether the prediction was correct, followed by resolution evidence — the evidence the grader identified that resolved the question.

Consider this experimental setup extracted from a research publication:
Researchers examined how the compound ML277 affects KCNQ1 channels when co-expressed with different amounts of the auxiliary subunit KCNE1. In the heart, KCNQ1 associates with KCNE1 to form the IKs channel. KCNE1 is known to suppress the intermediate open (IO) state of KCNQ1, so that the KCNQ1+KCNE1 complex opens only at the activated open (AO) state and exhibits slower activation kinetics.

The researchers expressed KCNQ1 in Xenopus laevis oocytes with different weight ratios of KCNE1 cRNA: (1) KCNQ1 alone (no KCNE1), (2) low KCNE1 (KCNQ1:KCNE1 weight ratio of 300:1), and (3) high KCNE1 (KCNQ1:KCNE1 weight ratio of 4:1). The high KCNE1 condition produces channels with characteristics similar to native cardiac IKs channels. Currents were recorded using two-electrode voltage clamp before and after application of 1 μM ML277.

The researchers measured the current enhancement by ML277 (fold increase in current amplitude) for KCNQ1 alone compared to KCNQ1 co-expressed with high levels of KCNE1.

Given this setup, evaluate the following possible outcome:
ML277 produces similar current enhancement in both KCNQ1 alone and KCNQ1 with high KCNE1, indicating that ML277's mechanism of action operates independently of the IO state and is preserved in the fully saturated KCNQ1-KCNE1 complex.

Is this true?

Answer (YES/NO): NO